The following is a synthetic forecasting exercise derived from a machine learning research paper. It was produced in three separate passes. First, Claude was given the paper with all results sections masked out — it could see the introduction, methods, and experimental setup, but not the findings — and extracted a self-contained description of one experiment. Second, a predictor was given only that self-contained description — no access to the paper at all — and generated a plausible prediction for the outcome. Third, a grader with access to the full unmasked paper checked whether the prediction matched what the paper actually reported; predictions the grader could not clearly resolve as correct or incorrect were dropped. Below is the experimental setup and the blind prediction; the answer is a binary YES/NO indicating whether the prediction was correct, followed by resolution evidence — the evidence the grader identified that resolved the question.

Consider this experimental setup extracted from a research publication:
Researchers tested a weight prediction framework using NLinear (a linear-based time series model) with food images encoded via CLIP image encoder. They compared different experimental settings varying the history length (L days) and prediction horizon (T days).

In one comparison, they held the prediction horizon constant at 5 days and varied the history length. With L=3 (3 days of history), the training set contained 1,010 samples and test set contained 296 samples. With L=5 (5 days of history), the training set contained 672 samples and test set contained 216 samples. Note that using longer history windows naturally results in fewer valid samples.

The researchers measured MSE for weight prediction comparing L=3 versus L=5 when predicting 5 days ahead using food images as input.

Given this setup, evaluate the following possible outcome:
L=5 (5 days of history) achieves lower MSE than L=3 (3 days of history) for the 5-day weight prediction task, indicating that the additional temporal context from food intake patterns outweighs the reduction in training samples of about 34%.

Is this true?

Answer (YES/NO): YES